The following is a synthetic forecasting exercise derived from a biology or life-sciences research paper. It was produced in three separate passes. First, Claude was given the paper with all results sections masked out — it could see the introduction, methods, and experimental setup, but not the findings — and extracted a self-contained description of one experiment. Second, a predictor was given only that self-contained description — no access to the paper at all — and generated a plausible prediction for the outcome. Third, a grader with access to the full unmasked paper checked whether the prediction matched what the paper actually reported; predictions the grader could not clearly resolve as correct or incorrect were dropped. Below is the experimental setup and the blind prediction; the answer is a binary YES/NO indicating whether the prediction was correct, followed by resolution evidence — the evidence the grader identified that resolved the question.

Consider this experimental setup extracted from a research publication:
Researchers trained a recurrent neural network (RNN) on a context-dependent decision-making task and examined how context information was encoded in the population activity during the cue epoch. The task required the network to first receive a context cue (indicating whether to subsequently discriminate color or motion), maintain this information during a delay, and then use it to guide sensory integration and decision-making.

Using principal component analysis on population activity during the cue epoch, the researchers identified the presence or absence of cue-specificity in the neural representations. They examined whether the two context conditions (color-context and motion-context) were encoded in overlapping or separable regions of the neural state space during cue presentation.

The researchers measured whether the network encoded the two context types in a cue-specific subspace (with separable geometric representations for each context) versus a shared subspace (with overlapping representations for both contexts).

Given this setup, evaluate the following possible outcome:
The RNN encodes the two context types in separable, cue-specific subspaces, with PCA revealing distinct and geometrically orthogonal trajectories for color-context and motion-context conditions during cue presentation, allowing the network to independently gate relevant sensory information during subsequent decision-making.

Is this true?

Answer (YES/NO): YES